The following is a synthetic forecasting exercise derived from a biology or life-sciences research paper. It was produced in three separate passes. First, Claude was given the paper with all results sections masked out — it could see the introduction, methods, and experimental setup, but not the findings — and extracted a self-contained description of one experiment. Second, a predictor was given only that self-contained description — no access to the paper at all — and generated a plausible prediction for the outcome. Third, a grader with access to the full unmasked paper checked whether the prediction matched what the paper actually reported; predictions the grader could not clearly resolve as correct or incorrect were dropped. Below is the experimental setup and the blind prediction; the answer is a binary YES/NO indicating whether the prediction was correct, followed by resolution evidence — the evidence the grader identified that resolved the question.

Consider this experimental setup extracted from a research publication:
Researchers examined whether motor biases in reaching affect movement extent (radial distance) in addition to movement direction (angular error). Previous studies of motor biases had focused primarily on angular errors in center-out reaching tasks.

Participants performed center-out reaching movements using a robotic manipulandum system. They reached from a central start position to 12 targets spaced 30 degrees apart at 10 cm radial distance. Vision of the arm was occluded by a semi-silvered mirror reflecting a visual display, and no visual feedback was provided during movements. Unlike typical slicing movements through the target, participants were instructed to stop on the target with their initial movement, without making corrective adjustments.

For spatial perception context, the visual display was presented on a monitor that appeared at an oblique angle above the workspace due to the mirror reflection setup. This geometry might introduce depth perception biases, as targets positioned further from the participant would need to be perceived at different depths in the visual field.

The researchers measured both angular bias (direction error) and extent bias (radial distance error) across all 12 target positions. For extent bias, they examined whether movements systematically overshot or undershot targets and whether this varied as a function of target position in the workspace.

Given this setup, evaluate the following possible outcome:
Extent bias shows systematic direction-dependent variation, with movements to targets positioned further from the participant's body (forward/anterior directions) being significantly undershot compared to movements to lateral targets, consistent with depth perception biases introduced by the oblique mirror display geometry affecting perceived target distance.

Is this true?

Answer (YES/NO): NO